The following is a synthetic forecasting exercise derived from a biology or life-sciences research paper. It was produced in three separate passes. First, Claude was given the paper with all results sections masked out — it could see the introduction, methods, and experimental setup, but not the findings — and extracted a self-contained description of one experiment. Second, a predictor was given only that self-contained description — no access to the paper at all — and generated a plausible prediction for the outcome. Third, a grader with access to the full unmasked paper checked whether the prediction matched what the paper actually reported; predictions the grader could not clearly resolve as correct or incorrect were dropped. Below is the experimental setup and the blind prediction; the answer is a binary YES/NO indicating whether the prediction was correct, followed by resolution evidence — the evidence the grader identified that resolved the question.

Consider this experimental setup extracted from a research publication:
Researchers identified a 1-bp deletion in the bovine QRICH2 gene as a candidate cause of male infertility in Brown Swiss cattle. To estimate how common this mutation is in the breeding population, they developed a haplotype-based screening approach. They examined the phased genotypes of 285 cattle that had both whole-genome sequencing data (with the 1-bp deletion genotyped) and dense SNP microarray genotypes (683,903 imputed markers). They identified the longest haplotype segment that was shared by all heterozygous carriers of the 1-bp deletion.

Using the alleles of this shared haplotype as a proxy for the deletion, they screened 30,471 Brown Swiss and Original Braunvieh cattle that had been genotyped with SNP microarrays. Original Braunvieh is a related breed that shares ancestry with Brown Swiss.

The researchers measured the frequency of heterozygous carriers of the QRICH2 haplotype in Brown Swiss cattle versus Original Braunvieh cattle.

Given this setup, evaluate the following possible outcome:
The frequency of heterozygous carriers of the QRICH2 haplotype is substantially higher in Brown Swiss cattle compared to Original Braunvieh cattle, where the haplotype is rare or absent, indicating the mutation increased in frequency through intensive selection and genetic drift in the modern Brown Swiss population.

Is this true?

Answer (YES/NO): NO